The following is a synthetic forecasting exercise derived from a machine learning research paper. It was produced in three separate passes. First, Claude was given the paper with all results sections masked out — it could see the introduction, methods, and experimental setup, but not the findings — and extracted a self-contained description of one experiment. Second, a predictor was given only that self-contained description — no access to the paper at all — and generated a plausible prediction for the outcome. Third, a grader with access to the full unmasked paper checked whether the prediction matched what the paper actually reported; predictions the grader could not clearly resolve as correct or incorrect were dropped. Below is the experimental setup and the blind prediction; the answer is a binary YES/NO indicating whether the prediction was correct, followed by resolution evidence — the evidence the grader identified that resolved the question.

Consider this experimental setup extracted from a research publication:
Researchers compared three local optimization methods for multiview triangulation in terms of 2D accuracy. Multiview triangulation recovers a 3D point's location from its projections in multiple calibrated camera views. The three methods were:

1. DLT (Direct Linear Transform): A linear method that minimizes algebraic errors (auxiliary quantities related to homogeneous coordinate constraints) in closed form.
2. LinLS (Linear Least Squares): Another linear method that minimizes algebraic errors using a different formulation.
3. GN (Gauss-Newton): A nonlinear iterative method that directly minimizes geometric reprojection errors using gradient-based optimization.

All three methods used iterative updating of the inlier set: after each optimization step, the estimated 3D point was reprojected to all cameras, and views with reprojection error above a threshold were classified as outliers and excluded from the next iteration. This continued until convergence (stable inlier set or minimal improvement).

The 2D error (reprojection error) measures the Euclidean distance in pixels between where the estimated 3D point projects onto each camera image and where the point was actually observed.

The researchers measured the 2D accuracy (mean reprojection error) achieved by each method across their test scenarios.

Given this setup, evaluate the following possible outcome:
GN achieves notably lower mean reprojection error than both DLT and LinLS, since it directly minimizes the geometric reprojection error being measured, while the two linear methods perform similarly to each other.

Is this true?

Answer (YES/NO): NO